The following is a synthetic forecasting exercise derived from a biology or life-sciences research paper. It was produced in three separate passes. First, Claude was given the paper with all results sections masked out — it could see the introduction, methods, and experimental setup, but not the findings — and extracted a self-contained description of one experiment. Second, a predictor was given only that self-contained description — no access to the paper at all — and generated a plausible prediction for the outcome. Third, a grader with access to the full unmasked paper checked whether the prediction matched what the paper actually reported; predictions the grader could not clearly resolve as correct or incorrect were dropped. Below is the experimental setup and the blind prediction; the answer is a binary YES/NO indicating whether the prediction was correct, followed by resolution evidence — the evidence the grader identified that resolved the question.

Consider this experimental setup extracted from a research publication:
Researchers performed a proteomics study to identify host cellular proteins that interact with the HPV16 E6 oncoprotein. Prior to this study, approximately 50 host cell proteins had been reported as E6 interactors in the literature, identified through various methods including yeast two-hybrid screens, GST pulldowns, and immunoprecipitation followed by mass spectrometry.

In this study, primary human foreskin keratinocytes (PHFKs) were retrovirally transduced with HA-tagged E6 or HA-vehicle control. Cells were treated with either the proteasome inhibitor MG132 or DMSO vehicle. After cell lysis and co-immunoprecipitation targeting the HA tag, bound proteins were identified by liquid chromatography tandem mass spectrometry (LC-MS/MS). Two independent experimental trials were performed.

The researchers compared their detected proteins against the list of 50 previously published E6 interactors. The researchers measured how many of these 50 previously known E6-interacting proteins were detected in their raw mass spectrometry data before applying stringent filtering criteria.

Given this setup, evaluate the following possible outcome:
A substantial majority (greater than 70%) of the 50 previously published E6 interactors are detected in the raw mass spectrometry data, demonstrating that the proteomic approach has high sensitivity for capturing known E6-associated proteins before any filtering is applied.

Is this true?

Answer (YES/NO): NO